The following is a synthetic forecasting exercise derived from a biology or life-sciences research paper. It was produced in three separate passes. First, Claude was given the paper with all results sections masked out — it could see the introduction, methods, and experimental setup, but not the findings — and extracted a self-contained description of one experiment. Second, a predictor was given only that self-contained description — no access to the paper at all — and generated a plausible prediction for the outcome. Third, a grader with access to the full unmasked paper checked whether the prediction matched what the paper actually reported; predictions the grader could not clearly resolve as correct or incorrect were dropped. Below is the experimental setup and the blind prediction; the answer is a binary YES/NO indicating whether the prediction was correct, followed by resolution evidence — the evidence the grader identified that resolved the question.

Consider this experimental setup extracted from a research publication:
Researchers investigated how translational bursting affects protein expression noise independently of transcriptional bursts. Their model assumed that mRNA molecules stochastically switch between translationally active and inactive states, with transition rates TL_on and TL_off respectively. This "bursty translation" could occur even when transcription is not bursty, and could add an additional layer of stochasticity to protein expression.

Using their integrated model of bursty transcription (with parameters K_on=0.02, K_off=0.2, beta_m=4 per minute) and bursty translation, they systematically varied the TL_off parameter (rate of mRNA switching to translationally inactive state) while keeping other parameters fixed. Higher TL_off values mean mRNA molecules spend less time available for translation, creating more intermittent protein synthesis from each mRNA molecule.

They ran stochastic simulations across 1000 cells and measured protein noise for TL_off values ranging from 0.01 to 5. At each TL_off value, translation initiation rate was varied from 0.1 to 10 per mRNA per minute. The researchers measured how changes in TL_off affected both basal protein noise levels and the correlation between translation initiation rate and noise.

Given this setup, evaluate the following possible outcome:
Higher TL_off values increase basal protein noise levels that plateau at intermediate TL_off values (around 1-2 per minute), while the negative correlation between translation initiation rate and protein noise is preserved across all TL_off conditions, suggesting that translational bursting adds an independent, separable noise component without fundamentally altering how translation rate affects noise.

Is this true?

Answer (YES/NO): NO